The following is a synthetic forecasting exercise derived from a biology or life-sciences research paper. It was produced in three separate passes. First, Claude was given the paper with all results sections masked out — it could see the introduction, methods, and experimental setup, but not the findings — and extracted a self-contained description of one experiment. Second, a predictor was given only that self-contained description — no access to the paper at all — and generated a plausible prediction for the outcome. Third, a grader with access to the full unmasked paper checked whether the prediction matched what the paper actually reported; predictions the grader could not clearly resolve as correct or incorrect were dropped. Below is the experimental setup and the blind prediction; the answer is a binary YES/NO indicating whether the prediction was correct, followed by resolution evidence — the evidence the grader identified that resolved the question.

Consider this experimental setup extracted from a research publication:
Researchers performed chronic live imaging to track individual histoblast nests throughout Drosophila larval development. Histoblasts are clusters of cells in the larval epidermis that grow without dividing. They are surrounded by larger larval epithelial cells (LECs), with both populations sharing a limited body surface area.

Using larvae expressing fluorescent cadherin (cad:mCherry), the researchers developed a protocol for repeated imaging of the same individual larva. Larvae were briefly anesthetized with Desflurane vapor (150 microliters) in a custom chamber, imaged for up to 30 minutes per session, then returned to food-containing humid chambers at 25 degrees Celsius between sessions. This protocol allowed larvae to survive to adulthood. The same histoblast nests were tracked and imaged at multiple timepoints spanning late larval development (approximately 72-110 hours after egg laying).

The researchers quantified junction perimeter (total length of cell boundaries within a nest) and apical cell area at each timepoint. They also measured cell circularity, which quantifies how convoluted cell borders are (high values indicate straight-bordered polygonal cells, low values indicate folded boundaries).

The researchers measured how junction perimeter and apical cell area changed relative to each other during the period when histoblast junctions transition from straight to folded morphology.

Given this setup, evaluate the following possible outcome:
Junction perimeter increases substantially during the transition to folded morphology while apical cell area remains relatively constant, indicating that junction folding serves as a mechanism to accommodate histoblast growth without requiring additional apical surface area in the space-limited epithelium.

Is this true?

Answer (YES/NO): NO